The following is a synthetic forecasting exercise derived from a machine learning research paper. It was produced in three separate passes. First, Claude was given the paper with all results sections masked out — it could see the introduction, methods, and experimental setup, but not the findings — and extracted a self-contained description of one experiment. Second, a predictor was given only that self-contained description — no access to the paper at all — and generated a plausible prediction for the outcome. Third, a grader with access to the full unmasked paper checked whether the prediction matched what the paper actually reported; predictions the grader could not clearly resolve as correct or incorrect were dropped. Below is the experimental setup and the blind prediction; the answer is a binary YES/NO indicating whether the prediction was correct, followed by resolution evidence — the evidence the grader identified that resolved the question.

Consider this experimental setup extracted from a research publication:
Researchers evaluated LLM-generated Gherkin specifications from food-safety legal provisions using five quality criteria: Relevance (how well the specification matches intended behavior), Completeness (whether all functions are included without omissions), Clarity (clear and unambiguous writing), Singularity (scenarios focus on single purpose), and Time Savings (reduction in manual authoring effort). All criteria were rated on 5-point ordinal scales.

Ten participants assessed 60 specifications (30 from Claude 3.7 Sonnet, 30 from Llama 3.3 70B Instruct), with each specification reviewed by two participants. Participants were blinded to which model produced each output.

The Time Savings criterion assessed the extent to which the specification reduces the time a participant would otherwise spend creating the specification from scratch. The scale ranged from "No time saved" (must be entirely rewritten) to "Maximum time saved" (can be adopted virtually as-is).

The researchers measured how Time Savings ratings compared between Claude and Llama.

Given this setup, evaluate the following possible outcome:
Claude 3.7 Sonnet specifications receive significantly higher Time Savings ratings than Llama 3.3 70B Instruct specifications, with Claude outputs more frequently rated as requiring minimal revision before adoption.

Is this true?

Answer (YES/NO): NO